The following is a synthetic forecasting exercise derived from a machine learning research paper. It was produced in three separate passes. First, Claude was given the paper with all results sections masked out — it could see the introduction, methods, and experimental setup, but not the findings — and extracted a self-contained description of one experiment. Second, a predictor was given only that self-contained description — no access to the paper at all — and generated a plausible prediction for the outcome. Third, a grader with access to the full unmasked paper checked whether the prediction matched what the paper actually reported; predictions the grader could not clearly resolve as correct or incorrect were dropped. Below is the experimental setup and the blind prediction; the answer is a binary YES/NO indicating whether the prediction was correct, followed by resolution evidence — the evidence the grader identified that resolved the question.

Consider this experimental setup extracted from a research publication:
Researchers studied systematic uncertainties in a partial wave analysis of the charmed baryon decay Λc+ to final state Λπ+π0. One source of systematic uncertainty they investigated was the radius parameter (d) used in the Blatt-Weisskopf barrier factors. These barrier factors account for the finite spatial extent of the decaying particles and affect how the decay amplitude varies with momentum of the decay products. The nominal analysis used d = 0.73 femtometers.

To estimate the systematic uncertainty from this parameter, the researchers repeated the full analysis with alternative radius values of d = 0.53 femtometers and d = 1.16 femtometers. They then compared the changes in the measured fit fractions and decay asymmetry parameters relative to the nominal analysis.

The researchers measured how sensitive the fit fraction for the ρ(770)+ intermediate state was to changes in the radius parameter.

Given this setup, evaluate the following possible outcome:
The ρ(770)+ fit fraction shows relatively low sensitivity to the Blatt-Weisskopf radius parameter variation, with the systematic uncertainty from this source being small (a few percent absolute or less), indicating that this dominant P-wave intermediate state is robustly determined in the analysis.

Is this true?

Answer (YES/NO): NO